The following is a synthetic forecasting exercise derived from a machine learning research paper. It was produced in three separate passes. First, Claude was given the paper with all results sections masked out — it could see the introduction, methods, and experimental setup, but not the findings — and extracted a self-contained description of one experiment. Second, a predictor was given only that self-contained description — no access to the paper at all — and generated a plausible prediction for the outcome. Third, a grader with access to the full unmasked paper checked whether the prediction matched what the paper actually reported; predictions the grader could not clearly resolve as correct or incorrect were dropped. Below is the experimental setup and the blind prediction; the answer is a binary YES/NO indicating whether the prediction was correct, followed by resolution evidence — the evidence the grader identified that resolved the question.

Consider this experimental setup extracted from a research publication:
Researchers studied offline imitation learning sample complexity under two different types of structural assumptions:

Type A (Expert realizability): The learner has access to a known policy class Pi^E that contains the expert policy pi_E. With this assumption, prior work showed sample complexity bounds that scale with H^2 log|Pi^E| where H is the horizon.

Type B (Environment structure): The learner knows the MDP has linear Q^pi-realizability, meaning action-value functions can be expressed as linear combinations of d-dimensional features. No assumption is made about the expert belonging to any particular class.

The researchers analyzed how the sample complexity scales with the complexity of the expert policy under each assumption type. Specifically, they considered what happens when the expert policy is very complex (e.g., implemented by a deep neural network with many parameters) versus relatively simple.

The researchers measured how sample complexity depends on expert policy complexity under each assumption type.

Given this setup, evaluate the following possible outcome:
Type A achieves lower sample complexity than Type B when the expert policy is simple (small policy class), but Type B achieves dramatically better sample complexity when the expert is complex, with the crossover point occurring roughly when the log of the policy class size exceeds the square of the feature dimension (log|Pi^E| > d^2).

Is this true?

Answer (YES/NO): NO